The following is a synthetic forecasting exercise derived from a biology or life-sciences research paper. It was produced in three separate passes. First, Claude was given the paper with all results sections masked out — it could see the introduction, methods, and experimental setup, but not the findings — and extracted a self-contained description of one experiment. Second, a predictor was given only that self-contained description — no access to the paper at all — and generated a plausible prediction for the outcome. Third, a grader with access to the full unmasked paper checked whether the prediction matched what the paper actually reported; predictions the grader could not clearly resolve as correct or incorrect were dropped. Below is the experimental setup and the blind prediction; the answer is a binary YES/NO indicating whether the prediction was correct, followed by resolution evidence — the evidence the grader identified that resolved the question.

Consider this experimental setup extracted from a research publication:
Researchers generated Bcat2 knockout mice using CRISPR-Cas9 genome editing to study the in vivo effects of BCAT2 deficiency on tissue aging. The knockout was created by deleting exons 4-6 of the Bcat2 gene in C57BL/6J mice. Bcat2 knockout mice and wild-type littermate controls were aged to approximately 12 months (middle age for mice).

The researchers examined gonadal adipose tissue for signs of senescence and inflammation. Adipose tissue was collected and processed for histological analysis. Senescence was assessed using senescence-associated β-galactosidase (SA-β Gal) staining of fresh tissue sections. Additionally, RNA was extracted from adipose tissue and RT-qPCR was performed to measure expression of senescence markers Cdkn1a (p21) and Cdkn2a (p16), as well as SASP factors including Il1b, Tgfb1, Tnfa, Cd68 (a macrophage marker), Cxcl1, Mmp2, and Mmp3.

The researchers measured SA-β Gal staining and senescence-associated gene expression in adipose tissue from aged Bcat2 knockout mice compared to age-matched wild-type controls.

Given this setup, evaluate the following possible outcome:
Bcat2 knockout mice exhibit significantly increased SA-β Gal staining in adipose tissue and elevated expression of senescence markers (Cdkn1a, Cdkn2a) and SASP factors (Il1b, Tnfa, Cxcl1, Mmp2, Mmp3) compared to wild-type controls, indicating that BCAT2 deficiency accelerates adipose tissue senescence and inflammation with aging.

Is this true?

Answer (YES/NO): NO